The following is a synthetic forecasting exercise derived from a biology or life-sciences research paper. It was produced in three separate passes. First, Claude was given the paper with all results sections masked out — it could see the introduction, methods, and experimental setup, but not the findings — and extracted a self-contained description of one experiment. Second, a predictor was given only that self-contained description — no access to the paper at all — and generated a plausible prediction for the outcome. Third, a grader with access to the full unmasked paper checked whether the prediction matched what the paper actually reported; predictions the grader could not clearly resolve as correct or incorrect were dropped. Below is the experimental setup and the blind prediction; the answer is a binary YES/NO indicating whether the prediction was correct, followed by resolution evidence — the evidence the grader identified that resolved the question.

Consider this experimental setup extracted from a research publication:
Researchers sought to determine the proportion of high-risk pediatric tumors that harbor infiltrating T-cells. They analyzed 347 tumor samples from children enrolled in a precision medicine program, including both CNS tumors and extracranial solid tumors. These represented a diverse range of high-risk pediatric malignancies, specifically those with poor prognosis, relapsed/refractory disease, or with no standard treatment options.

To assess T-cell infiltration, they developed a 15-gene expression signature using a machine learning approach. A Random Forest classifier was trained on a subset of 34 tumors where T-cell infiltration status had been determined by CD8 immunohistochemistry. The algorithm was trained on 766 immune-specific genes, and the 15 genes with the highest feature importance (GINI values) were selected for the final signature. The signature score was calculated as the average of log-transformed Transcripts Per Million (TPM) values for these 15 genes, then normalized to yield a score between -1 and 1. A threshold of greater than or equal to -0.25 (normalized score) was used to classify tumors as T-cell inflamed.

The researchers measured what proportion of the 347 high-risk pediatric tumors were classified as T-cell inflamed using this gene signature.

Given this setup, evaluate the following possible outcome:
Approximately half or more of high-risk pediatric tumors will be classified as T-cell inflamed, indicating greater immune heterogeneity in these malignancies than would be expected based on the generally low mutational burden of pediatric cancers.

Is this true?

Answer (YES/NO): NO